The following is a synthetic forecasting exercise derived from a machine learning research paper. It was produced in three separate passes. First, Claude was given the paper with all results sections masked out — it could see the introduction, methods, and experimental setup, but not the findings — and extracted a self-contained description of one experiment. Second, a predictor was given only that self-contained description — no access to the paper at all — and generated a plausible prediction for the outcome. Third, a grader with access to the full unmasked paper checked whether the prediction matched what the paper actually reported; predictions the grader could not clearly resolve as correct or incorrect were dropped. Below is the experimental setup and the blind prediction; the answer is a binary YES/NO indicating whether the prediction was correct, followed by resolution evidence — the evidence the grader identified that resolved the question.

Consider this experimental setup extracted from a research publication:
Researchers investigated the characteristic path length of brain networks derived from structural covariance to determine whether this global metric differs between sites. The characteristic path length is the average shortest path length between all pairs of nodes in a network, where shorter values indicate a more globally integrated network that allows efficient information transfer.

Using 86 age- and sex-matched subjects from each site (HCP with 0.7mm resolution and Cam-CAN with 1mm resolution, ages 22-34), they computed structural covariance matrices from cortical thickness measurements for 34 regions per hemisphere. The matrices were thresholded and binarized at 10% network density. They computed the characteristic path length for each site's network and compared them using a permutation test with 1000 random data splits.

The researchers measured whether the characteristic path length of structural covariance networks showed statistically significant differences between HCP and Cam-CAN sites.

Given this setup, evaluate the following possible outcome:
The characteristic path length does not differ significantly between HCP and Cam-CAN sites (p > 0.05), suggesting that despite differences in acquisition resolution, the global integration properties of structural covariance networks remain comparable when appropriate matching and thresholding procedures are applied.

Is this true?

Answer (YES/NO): NO